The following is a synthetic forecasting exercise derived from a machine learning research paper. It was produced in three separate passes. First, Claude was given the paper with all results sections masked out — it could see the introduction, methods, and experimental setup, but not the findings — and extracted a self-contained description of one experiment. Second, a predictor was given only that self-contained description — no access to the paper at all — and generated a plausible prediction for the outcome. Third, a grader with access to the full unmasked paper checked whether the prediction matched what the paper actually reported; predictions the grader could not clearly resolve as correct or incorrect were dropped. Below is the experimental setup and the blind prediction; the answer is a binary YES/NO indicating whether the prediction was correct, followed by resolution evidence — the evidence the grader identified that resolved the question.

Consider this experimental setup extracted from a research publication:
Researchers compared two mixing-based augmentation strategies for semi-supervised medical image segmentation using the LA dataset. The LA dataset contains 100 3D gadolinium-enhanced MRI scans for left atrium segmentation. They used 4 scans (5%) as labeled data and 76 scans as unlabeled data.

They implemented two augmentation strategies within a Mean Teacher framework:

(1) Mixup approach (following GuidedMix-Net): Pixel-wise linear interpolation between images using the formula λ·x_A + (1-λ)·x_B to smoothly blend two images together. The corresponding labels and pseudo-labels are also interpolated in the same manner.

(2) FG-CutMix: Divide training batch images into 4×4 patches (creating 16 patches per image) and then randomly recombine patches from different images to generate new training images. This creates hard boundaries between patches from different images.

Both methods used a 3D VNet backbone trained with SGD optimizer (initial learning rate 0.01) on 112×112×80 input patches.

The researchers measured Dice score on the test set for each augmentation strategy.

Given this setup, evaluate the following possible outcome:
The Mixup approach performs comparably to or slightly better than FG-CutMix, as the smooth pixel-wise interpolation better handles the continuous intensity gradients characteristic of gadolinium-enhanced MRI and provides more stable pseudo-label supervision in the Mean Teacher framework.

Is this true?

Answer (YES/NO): NO